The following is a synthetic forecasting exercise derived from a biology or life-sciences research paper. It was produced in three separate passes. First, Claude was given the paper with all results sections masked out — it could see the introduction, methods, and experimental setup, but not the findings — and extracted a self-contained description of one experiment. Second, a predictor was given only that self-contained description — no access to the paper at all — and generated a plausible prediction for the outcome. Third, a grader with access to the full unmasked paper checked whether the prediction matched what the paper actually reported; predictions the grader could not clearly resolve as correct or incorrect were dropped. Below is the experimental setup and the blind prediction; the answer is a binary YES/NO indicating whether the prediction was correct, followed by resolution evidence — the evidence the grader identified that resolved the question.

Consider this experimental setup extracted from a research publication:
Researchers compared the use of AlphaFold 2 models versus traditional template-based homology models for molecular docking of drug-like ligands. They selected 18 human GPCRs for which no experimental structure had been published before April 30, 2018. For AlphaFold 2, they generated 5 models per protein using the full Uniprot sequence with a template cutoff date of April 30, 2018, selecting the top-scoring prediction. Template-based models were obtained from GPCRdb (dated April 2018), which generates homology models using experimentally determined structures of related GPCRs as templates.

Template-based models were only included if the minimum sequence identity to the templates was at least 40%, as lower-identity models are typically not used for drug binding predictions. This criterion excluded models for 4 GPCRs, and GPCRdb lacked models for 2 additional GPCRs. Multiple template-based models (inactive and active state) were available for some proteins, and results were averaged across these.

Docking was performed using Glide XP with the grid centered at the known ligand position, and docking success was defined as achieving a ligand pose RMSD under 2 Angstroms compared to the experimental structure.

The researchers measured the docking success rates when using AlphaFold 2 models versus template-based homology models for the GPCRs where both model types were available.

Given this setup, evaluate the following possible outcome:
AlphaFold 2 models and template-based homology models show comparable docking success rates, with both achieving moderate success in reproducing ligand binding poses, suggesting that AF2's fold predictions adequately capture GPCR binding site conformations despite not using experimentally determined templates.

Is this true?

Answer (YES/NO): YES